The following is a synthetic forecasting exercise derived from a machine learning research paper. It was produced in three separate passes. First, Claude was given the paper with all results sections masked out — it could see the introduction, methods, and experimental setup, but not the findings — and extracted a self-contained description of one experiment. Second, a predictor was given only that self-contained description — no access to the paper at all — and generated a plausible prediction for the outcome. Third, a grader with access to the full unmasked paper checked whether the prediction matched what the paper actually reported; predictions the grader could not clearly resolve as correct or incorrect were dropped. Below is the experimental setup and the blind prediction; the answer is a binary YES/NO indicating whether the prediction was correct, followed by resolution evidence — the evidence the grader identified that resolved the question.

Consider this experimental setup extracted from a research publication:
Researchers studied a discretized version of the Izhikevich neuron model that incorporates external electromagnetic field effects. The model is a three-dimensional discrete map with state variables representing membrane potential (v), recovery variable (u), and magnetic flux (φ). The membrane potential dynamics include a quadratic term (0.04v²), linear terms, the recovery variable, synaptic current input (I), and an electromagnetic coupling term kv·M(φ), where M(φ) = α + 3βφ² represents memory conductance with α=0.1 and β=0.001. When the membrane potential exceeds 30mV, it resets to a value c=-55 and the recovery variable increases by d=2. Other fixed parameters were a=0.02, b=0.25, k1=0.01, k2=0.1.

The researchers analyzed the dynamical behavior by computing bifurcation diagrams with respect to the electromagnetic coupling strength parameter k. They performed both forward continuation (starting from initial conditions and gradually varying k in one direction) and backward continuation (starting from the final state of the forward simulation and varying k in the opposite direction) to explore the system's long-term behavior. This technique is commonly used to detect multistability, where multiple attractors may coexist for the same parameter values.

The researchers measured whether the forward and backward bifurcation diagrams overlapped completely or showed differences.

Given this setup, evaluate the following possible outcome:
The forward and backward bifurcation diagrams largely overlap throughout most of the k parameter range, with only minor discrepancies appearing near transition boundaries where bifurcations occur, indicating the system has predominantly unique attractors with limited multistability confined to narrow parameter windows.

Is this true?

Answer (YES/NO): NO